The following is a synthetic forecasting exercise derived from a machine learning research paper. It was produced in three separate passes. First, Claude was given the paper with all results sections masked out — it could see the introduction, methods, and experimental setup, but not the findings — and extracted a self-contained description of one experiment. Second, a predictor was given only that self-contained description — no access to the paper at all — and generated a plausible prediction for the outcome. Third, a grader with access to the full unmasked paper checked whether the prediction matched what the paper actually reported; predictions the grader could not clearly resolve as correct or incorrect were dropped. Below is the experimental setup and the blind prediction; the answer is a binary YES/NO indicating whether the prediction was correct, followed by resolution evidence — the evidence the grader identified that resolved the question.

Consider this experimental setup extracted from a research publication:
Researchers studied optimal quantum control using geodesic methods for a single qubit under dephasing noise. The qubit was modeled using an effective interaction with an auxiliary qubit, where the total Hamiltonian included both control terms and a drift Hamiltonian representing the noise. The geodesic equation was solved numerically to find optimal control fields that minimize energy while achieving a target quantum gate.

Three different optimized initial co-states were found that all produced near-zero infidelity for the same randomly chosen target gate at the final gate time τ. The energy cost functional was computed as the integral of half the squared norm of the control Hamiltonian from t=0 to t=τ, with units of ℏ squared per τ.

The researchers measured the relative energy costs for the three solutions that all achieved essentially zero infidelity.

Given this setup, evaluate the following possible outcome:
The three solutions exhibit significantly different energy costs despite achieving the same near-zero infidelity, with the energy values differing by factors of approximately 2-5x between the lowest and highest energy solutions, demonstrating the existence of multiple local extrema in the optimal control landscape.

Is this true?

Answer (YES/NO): YES